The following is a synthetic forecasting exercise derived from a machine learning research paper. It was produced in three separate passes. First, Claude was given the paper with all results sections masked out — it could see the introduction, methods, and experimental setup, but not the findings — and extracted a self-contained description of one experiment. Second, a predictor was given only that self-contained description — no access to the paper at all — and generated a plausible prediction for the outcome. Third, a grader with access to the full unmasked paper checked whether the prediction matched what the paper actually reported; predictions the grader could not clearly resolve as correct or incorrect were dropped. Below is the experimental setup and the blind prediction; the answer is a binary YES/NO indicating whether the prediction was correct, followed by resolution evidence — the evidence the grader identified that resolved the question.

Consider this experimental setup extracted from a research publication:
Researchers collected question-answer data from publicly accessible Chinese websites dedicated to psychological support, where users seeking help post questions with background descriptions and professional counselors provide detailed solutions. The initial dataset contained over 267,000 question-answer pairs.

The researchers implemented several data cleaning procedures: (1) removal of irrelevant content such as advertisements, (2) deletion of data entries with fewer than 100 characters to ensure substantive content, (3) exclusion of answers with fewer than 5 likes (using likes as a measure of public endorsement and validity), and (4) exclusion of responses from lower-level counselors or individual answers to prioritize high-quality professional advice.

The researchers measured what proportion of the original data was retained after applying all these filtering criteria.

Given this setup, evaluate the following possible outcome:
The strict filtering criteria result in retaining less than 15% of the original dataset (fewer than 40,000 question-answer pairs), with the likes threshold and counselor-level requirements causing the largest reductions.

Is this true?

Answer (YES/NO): NO